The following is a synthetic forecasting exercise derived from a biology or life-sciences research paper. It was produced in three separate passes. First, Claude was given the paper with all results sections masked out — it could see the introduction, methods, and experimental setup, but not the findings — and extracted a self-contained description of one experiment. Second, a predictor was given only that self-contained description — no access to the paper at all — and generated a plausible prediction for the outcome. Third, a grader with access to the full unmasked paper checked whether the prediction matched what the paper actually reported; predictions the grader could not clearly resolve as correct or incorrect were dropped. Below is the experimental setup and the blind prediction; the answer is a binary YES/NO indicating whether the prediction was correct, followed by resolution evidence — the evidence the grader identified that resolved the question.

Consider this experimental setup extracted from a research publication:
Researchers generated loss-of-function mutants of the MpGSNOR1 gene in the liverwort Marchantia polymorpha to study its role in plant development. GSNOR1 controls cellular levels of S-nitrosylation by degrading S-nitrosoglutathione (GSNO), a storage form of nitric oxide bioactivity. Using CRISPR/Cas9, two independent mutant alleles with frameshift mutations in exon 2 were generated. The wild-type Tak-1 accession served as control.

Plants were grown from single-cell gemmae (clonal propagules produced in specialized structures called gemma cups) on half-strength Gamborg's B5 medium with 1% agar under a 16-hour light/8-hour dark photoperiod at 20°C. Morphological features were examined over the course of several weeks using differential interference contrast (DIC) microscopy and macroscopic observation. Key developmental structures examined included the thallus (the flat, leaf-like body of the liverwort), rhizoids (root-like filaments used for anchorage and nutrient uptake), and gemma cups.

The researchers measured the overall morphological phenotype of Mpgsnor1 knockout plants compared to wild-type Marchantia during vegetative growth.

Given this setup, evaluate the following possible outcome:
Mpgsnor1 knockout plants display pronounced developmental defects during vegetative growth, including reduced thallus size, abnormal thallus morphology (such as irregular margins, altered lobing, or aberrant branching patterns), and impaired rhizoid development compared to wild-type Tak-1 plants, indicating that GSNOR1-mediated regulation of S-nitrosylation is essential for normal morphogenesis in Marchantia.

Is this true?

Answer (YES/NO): YES